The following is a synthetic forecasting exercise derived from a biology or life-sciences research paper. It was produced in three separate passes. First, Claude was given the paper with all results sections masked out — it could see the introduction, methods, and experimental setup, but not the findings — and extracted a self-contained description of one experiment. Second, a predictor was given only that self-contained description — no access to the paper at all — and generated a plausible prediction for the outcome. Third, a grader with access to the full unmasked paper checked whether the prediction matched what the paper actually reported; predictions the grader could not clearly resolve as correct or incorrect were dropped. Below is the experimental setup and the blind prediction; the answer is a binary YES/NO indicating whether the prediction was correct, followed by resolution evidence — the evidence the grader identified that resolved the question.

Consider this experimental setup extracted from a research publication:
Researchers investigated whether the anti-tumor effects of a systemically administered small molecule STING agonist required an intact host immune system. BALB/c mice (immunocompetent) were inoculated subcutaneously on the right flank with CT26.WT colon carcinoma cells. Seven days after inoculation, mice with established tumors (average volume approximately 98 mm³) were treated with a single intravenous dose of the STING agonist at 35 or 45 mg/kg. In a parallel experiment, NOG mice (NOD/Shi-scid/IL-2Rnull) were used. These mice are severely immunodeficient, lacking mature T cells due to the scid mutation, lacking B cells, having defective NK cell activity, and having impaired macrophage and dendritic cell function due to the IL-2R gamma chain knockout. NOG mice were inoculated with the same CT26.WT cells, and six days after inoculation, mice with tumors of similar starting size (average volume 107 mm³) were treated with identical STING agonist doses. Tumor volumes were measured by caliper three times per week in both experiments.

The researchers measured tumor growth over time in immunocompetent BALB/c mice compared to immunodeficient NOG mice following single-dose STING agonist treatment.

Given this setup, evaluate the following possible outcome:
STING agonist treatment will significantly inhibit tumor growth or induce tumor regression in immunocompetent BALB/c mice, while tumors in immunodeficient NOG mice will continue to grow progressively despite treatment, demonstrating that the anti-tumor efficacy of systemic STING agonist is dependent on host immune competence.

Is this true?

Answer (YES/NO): YES